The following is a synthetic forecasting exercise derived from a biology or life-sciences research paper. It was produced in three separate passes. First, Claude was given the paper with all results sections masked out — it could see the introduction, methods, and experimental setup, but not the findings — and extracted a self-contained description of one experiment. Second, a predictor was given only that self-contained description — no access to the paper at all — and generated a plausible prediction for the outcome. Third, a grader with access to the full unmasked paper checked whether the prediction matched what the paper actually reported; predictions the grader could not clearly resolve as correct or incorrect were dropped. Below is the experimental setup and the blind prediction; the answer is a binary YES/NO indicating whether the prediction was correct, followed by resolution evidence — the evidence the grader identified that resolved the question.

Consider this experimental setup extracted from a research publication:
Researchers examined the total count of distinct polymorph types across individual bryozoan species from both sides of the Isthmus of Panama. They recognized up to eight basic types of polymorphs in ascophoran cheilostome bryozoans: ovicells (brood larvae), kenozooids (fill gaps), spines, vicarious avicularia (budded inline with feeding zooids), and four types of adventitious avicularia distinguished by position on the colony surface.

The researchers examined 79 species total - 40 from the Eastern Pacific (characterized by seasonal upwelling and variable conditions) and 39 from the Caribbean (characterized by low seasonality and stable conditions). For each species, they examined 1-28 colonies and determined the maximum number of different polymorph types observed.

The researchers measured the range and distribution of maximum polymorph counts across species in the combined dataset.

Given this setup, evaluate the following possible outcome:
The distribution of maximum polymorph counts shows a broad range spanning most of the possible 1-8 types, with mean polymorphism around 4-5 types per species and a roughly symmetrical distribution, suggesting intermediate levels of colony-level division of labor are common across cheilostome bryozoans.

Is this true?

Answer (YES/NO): NO